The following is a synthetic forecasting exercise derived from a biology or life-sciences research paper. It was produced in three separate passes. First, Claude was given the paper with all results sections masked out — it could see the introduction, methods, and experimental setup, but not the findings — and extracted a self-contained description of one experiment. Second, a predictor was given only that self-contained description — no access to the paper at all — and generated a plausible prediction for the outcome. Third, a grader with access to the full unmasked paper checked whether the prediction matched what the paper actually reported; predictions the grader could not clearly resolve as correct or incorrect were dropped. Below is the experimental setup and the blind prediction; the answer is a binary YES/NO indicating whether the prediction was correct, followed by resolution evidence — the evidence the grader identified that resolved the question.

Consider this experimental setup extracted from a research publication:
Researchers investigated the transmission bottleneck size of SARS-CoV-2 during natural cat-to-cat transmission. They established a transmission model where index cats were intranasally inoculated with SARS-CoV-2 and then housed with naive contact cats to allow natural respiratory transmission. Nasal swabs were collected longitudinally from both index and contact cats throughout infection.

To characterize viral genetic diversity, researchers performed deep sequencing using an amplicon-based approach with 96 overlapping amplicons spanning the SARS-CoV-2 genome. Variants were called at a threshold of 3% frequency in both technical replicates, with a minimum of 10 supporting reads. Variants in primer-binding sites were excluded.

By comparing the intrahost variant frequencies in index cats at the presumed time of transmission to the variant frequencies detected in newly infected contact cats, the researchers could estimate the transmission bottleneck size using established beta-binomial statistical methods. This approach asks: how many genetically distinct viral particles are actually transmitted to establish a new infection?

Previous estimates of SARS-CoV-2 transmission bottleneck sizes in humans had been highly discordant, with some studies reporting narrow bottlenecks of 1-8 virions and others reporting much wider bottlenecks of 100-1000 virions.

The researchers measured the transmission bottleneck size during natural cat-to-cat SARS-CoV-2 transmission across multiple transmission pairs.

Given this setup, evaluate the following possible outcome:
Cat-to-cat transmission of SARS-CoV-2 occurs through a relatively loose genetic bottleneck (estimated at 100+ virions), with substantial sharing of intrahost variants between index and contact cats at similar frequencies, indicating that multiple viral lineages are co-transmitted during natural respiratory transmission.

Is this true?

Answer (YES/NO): NO